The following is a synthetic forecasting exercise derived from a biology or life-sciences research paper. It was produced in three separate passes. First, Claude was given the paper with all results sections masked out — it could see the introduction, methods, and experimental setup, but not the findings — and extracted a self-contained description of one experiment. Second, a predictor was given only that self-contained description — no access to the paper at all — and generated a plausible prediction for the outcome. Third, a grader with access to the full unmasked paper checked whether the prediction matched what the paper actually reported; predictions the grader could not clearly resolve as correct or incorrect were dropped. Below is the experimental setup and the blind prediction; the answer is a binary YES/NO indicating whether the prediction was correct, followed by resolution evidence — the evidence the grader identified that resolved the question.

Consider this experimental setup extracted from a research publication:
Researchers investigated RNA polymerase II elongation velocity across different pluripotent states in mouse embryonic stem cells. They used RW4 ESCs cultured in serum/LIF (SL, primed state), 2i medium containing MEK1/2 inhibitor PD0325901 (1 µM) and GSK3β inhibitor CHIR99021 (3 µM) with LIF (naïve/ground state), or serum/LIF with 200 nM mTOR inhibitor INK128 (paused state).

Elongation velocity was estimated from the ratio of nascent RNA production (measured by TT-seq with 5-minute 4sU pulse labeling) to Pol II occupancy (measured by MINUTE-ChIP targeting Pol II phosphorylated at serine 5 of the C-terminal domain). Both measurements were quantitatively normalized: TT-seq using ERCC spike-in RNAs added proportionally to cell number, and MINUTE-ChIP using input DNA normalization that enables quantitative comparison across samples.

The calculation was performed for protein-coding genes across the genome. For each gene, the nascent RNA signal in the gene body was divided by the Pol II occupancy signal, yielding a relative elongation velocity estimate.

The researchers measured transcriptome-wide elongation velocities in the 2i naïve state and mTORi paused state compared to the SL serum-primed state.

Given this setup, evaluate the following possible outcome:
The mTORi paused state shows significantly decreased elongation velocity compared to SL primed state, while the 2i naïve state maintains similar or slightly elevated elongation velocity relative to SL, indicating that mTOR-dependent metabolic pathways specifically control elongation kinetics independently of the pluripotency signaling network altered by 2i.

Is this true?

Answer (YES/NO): NO